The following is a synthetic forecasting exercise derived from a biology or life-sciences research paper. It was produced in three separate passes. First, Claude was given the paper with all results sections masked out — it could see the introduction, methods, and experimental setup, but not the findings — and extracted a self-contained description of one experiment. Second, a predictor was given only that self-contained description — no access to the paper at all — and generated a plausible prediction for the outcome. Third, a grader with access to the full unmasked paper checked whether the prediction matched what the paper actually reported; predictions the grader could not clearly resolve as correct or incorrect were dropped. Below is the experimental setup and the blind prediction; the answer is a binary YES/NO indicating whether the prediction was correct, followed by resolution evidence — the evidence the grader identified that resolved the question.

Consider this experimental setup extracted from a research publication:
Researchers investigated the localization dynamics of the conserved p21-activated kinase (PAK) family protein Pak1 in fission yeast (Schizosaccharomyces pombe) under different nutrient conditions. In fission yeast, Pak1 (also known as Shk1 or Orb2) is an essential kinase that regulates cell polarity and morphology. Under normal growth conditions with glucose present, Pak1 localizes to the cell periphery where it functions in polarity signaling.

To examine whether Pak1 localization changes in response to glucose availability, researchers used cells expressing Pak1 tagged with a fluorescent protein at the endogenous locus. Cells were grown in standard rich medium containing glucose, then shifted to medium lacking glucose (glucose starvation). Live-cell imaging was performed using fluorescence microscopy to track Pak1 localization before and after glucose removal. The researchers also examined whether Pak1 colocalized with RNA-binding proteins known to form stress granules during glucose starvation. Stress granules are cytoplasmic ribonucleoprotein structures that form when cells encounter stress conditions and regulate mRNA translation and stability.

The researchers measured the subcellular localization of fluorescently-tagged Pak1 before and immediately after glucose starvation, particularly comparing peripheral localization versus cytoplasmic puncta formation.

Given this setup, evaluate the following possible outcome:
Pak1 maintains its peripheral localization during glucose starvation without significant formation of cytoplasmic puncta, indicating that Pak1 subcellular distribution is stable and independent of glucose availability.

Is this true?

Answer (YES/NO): NO